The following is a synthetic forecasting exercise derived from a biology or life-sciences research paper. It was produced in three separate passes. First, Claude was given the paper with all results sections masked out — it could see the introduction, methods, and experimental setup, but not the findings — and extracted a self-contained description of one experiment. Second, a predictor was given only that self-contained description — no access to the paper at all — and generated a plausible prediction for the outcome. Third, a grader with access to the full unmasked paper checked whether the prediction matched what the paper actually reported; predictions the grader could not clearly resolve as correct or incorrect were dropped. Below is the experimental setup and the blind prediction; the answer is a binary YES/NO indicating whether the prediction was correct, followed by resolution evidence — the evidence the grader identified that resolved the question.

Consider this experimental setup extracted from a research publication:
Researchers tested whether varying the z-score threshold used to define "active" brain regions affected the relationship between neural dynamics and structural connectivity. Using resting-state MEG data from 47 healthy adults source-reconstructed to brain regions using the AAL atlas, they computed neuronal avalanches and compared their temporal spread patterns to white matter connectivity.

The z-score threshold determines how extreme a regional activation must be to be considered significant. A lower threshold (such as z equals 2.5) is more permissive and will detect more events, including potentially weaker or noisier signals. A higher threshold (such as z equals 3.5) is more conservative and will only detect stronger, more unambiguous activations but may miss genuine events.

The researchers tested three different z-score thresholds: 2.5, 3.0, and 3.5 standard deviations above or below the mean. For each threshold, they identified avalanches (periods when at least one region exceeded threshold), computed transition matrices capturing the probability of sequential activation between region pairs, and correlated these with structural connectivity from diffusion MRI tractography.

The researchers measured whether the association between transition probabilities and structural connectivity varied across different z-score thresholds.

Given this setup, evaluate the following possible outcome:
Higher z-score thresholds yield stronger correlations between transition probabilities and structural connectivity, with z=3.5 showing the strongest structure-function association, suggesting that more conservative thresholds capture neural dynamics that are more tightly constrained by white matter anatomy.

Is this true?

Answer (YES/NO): NO